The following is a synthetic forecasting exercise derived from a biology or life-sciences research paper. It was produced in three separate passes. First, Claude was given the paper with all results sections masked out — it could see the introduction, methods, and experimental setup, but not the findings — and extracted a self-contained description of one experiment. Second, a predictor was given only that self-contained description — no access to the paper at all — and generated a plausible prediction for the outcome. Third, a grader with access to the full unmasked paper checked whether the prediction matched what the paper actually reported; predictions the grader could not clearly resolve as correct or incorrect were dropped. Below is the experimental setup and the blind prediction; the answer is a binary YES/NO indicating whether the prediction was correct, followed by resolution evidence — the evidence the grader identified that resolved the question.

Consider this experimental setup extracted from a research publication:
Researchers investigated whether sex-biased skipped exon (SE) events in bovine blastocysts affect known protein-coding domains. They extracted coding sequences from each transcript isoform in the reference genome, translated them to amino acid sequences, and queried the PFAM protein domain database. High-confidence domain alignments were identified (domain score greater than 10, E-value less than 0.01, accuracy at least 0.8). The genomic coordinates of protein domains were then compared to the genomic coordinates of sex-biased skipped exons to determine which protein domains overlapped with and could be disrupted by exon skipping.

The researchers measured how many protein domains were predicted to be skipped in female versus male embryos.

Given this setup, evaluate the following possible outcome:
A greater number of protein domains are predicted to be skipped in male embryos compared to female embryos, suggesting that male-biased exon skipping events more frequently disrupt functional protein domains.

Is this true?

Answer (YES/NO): YES